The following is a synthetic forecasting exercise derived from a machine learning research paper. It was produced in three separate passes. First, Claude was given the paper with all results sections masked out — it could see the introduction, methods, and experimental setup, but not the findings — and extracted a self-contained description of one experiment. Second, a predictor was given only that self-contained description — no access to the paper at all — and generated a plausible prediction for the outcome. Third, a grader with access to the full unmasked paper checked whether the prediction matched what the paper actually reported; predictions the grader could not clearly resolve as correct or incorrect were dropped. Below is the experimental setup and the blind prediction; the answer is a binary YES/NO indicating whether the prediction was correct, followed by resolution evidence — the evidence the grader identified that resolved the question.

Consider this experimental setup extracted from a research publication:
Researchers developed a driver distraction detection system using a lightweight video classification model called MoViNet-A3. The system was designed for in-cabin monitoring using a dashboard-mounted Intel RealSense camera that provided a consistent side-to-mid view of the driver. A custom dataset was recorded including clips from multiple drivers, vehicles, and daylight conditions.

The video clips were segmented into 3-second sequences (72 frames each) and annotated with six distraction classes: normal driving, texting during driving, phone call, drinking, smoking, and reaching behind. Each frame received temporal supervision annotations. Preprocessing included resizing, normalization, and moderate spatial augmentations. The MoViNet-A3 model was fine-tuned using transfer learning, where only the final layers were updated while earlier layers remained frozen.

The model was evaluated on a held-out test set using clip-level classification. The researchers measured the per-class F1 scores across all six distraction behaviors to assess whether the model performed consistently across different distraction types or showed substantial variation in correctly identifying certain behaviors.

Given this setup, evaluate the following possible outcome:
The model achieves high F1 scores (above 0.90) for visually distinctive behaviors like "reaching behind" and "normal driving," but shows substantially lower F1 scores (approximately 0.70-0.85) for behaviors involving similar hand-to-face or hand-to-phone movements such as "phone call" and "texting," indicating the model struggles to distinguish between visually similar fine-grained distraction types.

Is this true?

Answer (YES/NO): NO